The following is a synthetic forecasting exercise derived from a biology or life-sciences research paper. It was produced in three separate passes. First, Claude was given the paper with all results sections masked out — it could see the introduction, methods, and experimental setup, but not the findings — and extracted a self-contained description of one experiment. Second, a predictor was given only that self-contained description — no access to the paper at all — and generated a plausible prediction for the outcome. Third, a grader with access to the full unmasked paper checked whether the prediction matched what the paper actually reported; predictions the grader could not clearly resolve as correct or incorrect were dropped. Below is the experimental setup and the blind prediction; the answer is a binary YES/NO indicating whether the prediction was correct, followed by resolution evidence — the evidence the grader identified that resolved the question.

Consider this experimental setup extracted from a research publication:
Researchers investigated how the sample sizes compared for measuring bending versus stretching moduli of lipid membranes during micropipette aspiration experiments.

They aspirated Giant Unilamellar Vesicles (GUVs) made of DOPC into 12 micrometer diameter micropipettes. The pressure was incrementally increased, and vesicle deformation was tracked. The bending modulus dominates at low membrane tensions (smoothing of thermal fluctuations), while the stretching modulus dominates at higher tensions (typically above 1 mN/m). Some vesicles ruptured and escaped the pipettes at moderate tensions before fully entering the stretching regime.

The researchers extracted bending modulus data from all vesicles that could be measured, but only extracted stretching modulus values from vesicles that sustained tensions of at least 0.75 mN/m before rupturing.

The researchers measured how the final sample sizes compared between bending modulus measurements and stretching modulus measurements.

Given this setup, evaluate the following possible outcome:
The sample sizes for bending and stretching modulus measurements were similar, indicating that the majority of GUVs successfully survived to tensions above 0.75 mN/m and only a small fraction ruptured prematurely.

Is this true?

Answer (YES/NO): NO